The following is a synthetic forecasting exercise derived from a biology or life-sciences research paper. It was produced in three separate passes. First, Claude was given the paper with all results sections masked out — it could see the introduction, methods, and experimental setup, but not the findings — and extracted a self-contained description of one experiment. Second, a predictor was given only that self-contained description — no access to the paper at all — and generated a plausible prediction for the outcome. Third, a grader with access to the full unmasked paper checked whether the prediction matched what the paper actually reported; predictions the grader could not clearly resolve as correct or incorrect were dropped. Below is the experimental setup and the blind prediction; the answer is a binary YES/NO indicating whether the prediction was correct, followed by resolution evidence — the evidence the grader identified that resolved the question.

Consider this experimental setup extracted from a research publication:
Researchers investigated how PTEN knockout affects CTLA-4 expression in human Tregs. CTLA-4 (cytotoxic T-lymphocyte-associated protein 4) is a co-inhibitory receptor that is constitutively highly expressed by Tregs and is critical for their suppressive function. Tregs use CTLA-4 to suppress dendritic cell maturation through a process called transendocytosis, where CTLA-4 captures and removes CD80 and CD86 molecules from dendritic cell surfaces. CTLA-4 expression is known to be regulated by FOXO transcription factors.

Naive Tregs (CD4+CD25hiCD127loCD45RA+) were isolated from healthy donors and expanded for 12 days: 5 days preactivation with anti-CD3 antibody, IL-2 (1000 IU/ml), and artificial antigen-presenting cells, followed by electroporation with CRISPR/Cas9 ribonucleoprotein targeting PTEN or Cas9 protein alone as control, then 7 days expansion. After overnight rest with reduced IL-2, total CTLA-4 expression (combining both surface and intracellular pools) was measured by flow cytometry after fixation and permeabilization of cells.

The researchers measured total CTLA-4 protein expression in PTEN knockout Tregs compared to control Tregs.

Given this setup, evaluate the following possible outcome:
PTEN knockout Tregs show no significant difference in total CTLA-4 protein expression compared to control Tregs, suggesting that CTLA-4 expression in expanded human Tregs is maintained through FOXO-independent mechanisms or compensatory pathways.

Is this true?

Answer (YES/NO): YES